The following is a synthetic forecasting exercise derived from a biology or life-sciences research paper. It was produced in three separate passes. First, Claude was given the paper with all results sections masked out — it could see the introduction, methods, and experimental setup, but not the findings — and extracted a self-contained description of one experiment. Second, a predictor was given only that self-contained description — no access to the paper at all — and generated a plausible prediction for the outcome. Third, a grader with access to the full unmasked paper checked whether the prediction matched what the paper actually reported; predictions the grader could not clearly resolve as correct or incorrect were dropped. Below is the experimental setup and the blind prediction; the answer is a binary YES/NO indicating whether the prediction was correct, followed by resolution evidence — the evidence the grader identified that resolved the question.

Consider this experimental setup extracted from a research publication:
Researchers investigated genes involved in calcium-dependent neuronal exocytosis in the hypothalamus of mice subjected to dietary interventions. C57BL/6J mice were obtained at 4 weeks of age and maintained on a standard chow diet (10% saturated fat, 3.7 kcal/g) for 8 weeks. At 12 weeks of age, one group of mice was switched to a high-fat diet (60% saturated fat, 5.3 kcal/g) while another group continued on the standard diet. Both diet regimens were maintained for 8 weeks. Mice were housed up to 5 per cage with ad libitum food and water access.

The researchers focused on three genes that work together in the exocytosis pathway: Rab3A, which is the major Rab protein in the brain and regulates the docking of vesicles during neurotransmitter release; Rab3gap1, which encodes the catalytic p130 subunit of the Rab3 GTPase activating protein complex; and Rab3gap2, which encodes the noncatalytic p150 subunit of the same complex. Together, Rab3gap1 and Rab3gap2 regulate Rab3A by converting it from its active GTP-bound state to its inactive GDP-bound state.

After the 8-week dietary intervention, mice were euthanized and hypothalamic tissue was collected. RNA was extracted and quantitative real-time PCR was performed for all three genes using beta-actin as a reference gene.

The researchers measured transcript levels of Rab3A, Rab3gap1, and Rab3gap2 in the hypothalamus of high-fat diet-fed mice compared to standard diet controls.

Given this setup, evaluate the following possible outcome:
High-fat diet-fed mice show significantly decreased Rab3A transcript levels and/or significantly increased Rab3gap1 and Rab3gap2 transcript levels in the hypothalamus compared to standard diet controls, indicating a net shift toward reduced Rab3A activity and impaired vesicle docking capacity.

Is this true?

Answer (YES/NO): NO